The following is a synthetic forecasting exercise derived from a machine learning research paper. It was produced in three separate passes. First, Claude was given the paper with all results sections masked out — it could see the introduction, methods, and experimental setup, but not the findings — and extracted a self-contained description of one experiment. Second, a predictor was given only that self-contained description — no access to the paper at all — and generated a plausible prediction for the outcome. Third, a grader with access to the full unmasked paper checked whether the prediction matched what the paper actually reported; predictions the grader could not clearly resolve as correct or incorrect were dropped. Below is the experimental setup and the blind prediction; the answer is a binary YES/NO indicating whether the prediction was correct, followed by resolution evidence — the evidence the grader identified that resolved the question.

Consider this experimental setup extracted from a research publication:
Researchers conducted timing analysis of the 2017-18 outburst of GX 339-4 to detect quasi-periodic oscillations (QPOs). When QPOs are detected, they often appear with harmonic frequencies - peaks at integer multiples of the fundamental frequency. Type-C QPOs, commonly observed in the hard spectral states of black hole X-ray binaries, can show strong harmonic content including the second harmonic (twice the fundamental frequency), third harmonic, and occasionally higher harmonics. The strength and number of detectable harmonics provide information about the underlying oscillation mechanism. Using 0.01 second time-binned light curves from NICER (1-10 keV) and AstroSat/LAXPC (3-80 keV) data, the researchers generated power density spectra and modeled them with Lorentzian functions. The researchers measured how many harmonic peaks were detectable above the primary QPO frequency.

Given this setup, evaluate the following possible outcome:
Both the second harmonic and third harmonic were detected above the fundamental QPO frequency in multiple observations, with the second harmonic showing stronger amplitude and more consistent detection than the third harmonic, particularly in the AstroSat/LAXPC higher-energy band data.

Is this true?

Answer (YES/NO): NO